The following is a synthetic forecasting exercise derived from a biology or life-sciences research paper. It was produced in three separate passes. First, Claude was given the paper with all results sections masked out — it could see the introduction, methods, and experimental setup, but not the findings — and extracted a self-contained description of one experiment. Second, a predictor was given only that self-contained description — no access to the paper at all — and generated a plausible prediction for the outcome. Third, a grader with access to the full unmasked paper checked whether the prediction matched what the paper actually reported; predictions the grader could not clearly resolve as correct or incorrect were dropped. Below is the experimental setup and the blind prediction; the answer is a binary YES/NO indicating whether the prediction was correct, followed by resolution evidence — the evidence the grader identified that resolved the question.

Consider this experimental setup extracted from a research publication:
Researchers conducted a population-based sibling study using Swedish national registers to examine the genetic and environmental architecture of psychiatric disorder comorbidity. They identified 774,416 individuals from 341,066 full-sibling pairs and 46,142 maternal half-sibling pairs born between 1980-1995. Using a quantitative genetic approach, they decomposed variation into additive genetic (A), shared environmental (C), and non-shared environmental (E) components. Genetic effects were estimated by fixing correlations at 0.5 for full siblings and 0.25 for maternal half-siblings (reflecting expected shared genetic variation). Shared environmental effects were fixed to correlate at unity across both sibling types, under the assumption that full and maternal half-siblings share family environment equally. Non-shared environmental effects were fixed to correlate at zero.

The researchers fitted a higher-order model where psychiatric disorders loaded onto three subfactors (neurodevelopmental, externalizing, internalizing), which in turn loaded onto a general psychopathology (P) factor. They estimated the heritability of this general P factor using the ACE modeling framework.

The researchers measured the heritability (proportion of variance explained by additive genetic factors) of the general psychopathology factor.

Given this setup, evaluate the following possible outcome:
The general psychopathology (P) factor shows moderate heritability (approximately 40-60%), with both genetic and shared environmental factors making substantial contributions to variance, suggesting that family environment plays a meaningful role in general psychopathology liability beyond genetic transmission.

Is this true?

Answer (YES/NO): NO